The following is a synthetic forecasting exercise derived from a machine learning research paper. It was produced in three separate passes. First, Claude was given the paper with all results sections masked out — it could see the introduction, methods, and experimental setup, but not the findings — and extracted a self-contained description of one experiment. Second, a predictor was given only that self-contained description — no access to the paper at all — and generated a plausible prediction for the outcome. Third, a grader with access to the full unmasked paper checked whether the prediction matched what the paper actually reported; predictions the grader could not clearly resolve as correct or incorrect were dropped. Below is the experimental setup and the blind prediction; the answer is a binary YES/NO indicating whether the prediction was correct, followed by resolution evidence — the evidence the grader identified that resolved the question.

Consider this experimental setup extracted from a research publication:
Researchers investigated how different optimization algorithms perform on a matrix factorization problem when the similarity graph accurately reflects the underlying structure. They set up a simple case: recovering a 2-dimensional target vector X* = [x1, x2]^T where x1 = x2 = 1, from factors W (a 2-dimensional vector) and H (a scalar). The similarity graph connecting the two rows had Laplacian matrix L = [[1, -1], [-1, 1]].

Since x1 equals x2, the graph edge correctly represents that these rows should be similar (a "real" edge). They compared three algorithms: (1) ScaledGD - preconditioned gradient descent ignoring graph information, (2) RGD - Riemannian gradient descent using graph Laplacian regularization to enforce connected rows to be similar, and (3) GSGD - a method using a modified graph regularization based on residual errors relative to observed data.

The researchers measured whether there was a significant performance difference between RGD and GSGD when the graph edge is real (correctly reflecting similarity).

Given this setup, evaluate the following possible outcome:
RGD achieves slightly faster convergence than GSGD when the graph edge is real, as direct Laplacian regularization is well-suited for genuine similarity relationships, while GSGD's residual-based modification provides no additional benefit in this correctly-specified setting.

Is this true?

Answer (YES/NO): NO